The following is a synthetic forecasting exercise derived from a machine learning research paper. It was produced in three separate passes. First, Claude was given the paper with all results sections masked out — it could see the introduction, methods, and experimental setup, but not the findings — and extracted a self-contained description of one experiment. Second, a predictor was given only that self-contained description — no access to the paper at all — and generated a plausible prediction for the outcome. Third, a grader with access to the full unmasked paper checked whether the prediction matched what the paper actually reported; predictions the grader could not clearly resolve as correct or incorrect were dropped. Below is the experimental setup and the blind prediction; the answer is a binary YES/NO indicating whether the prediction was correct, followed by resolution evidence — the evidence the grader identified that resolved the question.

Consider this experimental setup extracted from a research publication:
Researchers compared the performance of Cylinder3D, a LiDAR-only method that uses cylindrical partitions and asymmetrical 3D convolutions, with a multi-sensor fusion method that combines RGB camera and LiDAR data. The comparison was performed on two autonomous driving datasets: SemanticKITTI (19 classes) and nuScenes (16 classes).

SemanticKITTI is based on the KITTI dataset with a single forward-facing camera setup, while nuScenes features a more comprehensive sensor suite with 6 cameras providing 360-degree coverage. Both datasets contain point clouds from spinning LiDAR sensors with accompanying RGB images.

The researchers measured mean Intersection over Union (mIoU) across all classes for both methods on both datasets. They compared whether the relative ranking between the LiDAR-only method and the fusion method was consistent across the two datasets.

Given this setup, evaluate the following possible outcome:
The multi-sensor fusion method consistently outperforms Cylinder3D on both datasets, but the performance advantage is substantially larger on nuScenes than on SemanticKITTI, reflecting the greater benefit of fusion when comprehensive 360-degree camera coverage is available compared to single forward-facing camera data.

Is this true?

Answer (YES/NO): NO